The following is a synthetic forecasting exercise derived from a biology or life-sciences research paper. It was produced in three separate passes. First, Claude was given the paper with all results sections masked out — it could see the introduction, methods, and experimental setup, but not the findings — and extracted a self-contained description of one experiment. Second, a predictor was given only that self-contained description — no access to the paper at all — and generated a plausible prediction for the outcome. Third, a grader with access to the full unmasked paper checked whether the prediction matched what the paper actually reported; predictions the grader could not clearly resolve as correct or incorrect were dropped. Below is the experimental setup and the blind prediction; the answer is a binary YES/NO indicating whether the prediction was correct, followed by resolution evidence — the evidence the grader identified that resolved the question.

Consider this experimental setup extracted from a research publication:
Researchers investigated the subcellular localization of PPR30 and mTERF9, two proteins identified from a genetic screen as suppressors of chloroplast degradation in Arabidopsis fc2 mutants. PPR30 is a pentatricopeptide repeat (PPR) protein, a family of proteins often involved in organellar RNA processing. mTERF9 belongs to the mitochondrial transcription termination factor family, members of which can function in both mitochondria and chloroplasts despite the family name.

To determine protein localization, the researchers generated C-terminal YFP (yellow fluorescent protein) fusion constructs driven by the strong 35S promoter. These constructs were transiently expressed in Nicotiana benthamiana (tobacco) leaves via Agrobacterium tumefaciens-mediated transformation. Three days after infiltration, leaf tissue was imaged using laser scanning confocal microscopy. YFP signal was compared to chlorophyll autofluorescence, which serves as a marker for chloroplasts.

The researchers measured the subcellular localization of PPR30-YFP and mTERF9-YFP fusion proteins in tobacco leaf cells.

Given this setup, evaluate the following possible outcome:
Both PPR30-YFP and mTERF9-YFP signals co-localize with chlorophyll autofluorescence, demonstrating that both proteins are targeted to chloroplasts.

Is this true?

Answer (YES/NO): YES